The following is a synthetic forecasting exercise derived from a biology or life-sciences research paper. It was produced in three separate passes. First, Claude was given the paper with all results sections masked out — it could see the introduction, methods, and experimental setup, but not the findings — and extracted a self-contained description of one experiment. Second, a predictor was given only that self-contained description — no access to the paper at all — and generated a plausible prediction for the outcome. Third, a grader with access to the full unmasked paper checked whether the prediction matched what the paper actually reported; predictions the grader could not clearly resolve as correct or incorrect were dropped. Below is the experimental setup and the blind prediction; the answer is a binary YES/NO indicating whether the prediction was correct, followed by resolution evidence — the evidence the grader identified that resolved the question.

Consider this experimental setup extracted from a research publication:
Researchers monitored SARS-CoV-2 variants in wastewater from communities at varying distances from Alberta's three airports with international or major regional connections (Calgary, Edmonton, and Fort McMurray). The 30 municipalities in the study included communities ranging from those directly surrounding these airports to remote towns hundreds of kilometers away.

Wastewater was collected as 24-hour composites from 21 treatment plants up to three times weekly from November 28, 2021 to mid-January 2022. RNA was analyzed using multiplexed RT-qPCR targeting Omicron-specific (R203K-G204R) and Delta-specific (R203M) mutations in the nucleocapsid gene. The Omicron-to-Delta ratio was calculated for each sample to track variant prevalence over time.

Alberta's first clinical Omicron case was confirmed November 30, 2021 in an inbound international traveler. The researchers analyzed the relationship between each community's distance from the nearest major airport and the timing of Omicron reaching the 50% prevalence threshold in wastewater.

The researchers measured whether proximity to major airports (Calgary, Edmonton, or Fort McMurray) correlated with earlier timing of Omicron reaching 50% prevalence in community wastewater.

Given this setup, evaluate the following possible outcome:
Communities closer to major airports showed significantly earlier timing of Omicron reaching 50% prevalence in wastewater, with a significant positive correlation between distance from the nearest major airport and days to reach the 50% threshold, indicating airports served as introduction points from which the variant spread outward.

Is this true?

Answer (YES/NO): NO